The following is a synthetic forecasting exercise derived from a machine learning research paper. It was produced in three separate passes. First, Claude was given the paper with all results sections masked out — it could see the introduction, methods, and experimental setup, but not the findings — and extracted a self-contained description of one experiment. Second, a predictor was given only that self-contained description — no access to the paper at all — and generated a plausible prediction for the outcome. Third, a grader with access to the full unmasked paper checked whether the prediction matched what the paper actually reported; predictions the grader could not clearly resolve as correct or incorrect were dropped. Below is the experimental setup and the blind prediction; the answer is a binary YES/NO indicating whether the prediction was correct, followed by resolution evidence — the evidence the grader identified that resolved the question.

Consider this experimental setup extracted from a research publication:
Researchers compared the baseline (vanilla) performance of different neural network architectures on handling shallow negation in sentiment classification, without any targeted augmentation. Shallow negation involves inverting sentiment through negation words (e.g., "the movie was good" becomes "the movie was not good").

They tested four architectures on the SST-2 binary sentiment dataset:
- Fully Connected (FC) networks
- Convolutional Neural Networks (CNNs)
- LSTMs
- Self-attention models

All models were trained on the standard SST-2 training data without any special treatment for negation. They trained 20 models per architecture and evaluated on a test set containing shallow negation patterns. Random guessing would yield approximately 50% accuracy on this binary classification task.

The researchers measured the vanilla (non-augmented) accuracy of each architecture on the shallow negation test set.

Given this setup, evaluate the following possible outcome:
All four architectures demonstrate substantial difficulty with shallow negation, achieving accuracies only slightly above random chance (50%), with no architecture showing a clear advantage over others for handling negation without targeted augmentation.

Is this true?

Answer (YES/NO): NO